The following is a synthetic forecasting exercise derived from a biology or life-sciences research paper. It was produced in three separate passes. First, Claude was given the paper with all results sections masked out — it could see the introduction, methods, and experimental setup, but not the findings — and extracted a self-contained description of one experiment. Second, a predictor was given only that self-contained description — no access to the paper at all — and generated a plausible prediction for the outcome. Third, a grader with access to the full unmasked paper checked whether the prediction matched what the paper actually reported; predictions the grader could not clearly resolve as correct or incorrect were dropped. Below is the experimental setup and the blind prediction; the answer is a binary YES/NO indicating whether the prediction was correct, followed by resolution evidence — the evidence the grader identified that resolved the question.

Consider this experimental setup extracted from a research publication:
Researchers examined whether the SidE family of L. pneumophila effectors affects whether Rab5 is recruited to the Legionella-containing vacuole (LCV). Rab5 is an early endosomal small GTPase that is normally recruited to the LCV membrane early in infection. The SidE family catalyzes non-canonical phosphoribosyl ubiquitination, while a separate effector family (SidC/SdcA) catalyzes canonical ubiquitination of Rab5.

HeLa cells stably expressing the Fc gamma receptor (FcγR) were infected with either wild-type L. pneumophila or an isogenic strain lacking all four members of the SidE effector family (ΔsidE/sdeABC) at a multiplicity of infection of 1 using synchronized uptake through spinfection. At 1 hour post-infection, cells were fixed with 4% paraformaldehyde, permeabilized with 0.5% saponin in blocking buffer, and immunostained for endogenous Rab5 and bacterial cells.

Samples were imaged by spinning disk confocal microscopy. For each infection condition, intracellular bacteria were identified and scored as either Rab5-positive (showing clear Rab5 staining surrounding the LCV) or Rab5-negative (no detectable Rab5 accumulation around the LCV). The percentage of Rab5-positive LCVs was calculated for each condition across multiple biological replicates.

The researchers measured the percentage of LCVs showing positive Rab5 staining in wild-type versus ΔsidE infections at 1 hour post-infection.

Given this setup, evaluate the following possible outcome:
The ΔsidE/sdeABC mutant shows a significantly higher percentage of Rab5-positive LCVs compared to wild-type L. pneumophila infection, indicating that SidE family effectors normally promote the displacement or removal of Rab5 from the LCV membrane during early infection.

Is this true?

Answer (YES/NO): NO